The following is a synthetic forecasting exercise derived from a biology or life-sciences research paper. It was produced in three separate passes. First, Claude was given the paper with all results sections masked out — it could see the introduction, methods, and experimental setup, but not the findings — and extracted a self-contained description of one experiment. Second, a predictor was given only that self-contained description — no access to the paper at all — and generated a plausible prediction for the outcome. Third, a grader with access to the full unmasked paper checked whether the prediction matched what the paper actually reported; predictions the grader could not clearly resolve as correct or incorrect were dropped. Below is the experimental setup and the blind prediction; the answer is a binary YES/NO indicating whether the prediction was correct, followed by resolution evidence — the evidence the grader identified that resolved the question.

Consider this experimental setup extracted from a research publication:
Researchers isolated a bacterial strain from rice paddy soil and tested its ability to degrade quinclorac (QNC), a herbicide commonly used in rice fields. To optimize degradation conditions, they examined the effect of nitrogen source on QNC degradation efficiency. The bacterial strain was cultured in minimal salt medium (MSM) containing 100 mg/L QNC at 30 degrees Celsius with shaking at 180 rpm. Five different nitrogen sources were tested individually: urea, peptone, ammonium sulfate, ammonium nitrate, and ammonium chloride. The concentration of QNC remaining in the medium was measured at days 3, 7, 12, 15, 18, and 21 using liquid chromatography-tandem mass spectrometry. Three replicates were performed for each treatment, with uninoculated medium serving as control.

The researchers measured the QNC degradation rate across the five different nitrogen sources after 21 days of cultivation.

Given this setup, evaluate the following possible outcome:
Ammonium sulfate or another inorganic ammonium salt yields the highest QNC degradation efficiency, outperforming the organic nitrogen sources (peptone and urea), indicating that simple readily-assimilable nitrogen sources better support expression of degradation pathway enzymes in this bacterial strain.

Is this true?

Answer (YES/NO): YES